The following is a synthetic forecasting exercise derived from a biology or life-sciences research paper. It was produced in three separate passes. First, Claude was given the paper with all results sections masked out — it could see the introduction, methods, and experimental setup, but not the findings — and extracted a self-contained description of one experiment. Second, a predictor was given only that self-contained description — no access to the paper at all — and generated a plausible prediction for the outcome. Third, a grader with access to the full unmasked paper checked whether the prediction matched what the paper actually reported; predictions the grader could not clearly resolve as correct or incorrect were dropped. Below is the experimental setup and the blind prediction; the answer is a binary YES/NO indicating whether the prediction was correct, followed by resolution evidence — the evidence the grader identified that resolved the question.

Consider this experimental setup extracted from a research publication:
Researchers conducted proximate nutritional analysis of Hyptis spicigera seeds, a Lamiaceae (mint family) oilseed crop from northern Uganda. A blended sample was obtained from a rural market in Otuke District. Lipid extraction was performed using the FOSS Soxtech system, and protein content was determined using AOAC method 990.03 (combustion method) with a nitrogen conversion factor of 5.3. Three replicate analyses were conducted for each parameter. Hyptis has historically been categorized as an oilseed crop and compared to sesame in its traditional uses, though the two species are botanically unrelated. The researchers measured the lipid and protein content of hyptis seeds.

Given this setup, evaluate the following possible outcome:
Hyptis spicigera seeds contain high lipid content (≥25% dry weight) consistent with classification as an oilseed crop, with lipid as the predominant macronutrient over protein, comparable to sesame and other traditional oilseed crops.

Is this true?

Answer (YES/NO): NO